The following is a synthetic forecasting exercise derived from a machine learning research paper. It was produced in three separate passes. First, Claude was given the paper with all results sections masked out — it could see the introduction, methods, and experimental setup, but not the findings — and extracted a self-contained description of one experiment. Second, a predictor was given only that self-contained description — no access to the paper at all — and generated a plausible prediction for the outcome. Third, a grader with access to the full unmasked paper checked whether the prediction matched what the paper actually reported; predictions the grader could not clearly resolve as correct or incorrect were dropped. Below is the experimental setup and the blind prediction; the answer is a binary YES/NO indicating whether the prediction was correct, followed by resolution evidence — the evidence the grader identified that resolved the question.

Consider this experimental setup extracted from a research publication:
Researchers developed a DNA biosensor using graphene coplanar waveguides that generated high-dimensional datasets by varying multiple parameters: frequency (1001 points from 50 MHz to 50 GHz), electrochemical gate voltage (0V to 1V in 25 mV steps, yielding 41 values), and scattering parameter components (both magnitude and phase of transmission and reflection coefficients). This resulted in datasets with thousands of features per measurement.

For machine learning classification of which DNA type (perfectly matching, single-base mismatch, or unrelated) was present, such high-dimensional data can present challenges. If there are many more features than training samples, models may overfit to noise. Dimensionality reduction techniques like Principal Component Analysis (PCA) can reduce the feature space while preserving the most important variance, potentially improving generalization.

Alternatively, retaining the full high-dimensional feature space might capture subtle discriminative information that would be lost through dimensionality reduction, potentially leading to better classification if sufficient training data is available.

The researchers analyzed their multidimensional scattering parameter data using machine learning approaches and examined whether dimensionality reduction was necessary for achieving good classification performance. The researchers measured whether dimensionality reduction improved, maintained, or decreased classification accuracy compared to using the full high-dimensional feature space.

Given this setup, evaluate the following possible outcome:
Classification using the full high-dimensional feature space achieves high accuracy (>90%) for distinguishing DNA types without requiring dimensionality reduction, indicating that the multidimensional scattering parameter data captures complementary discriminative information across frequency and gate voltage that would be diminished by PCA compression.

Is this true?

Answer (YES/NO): NO